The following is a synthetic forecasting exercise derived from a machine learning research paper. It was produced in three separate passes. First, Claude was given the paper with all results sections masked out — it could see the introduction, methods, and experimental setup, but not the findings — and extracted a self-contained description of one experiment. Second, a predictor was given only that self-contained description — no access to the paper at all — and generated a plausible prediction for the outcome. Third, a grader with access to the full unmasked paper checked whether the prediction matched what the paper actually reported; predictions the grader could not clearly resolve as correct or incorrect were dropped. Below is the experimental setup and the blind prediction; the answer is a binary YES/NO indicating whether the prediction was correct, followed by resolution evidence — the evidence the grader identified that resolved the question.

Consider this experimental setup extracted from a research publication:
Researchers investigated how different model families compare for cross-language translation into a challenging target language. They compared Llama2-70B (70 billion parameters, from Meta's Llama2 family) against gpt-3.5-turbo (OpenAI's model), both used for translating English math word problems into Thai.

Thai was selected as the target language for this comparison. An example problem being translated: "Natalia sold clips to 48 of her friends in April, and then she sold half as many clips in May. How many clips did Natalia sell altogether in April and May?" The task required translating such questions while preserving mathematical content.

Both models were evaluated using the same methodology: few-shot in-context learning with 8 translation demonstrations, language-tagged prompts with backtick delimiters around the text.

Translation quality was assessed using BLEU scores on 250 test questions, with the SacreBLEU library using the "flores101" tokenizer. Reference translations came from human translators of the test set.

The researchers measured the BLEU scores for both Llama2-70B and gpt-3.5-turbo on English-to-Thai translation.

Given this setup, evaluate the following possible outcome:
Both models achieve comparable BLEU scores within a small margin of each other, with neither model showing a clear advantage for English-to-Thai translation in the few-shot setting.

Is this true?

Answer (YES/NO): NO